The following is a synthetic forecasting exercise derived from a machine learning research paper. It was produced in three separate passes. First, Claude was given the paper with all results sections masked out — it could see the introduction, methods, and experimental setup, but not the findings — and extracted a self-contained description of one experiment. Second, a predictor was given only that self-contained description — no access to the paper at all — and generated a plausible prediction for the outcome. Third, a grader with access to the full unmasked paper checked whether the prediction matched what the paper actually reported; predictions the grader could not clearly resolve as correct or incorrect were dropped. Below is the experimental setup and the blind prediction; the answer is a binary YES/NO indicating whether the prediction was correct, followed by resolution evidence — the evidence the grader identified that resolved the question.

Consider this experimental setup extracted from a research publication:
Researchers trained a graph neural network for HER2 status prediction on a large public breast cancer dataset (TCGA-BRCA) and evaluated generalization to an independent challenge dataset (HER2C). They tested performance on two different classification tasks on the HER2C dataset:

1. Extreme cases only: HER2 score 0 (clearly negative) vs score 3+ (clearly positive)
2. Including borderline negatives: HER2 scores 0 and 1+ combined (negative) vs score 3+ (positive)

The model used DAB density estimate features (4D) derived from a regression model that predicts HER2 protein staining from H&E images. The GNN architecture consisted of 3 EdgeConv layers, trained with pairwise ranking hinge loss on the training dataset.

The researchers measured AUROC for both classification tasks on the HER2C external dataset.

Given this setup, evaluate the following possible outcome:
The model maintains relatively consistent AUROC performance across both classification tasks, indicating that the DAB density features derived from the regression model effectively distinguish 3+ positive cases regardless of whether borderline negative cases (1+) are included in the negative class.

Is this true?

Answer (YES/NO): YES